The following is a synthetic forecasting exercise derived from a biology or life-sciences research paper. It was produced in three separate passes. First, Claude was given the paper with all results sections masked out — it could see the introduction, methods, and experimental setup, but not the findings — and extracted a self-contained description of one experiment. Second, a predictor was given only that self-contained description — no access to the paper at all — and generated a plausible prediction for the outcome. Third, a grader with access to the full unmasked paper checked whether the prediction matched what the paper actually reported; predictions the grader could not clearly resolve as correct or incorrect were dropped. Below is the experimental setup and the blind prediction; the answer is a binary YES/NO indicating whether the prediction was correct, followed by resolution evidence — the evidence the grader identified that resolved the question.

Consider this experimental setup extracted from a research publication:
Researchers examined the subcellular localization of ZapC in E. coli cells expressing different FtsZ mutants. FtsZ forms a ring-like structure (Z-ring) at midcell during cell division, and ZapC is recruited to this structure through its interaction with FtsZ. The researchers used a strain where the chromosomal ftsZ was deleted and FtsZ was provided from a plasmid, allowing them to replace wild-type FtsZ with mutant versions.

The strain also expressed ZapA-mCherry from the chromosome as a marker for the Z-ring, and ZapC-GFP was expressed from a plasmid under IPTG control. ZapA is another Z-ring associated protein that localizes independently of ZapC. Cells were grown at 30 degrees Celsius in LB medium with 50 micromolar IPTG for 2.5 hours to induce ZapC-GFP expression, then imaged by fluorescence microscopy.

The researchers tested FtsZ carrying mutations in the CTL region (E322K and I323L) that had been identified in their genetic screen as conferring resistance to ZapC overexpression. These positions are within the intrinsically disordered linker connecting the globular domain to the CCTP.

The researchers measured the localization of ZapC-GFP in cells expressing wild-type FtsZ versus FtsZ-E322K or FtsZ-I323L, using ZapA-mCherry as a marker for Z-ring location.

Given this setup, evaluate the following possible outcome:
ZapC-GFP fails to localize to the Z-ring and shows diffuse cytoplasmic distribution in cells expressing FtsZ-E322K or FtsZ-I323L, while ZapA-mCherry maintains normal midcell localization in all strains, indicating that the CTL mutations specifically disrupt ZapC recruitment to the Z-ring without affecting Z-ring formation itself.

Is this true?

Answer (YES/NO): NO